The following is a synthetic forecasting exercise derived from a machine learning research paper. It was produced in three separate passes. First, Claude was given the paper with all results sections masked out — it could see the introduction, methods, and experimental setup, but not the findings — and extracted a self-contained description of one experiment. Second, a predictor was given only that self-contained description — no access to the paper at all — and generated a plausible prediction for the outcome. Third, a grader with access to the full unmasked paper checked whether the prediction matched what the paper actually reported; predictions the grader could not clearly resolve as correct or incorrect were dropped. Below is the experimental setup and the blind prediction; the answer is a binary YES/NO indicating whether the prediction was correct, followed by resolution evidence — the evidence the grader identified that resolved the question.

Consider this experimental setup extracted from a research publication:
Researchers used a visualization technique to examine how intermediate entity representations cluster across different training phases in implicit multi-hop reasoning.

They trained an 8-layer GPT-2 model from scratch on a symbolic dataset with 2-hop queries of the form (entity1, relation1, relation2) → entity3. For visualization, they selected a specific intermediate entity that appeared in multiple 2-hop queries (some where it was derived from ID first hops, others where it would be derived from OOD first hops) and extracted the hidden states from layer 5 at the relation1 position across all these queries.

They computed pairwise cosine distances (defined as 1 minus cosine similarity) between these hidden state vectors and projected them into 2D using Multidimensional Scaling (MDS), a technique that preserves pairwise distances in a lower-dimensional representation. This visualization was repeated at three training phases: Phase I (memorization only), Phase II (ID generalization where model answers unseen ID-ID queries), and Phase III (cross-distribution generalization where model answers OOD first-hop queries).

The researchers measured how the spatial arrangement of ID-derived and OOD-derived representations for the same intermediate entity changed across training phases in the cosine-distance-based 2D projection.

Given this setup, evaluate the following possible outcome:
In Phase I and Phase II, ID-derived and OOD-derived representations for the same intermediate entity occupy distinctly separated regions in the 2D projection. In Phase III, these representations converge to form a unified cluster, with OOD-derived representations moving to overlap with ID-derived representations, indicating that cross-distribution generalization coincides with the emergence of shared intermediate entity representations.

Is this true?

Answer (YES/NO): NO